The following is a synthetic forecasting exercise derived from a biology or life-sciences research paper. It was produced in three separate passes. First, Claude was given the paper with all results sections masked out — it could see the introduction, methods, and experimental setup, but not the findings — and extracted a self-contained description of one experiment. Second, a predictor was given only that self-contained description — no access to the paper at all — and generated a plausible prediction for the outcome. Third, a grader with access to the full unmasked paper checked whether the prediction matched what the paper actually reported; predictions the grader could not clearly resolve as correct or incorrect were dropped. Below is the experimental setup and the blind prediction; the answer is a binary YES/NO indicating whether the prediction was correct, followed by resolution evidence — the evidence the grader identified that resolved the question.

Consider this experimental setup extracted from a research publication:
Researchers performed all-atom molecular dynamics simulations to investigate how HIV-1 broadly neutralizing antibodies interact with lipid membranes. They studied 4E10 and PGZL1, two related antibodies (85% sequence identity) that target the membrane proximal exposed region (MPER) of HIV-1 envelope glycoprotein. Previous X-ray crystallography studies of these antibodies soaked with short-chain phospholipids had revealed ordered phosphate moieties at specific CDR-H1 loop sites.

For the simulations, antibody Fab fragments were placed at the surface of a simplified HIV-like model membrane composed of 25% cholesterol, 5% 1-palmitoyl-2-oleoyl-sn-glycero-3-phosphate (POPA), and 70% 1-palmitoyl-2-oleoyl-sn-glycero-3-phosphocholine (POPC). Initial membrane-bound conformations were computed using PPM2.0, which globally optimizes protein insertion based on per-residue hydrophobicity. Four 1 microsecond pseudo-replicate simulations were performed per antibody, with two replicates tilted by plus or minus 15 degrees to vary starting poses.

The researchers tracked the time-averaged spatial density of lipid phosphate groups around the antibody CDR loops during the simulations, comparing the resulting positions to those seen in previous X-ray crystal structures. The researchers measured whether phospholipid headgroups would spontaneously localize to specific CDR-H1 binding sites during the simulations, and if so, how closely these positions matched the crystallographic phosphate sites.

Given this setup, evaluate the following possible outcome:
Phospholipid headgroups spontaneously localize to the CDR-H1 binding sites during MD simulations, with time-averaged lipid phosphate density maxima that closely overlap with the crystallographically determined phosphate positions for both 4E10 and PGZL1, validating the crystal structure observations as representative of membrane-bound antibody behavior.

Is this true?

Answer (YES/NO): YES